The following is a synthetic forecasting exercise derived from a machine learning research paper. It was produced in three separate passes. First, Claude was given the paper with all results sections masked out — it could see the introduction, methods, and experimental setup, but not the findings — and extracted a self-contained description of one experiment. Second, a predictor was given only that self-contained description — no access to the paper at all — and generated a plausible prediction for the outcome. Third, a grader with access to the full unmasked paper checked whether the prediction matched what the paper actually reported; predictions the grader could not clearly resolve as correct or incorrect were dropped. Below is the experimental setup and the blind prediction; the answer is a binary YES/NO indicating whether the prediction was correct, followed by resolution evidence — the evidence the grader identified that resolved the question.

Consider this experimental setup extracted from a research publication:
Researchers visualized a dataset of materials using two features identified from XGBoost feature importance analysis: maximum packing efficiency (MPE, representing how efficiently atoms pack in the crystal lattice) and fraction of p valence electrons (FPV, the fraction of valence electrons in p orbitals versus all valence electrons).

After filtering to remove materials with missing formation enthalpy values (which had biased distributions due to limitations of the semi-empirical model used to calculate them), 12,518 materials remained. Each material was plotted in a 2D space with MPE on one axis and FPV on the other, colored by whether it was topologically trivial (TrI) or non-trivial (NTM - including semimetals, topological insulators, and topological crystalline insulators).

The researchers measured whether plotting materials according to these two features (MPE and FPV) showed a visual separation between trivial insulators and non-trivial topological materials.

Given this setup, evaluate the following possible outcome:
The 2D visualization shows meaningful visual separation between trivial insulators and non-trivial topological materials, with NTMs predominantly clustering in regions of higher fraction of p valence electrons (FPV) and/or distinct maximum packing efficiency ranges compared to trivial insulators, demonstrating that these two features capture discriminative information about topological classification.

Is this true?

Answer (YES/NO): NO